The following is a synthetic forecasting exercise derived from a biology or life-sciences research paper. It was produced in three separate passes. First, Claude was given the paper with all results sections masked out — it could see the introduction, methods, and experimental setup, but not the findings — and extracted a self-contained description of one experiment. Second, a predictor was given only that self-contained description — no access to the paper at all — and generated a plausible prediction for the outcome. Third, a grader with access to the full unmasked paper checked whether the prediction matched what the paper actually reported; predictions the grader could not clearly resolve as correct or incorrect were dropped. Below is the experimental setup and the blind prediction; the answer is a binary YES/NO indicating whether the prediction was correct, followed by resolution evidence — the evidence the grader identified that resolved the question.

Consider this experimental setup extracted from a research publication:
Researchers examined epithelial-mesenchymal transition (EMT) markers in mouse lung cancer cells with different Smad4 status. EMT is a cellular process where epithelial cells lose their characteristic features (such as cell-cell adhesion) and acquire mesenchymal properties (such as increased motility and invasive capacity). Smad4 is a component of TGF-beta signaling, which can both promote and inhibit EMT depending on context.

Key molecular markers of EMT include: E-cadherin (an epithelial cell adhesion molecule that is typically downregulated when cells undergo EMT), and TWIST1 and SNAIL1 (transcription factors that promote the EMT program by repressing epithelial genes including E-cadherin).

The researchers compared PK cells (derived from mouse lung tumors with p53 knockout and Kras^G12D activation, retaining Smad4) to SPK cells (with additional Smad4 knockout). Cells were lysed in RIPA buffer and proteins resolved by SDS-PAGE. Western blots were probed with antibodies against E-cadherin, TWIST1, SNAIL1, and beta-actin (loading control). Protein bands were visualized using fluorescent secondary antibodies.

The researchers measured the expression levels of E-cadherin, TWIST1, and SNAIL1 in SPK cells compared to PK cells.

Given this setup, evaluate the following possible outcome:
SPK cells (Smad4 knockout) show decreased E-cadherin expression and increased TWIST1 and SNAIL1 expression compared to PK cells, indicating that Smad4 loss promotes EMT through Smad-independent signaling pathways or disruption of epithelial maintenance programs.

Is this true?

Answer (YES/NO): NO